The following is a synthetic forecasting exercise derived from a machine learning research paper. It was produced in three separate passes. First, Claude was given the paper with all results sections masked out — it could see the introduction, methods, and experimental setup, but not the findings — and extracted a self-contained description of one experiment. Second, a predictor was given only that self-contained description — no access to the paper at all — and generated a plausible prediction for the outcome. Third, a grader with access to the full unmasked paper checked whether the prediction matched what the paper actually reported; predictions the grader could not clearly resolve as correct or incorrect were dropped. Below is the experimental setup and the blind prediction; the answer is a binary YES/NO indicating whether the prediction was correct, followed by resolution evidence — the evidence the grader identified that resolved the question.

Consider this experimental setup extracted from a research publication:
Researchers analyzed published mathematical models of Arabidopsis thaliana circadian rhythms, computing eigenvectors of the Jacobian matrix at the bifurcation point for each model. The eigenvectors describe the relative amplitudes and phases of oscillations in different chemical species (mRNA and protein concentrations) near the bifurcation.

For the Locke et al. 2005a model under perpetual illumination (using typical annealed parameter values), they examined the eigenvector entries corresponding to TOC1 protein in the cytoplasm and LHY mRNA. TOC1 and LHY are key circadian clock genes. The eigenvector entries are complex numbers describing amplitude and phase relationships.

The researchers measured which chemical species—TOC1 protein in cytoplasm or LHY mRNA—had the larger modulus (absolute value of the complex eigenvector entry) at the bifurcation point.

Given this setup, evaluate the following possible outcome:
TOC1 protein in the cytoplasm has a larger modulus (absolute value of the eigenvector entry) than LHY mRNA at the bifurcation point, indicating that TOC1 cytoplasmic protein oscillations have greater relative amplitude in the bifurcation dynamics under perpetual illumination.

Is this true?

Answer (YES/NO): YES